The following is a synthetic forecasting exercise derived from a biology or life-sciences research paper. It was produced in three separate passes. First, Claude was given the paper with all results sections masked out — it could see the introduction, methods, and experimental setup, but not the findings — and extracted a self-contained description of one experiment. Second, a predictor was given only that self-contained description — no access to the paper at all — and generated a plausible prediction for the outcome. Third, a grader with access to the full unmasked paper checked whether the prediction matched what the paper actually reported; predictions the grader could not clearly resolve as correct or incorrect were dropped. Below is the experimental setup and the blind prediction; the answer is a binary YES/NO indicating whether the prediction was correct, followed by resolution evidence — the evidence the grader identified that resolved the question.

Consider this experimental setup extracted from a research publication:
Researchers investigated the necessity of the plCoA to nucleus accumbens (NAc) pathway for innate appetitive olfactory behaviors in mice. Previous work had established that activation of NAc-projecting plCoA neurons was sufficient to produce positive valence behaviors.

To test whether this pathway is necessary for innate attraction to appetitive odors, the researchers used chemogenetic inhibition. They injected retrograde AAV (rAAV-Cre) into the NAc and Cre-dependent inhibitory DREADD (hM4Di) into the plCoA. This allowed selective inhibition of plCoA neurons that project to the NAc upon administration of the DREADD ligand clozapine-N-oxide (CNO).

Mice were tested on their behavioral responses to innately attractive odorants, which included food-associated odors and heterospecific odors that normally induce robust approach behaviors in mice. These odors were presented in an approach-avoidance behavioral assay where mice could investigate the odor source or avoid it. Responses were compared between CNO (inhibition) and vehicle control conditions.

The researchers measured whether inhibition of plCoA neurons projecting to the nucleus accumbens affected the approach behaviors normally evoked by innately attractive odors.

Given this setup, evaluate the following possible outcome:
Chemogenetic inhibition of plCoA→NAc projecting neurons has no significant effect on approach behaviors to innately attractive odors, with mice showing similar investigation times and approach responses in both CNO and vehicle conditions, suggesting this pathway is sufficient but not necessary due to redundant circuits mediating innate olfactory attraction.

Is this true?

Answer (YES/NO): NO